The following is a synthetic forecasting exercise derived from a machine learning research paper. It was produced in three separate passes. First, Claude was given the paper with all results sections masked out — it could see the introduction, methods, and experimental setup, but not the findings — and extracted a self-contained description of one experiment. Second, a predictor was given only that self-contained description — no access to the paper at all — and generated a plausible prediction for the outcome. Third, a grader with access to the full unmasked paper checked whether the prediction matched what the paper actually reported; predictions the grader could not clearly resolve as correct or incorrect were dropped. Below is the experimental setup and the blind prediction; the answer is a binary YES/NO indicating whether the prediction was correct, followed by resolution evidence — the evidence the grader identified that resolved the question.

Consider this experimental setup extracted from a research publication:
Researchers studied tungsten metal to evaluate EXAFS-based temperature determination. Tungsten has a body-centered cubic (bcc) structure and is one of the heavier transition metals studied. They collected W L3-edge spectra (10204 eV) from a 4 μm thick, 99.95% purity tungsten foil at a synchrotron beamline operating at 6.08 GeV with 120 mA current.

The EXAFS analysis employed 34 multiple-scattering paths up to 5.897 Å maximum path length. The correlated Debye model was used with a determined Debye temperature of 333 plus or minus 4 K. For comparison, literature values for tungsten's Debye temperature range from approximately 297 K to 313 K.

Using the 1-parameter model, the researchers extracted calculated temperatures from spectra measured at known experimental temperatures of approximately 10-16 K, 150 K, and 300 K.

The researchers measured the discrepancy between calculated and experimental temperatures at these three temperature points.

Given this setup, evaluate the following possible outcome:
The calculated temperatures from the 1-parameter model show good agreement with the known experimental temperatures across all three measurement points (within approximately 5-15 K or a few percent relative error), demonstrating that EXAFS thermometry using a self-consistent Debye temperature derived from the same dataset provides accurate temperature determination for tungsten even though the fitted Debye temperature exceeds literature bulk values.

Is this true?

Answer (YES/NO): NO